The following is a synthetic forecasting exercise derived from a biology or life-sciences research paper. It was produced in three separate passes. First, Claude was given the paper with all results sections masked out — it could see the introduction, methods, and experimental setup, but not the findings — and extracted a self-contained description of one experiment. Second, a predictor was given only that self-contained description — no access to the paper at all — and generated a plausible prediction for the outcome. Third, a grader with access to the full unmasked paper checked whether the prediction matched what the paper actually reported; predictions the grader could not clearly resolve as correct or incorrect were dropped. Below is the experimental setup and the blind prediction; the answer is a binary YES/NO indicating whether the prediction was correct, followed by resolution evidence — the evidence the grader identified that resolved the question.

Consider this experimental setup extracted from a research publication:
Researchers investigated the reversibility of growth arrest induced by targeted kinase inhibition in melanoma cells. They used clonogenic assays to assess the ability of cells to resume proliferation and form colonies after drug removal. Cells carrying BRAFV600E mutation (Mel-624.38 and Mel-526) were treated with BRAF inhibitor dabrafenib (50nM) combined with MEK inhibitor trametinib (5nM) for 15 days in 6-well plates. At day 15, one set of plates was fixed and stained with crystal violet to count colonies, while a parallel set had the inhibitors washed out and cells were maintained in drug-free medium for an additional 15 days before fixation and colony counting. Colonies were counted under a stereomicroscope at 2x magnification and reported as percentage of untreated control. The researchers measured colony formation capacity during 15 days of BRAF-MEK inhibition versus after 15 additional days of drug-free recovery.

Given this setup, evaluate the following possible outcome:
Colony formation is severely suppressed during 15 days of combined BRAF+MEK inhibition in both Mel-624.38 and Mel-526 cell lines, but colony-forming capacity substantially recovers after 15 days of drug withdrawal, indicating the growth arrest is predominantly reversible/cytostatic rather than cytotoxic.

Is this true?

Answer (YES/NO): NO